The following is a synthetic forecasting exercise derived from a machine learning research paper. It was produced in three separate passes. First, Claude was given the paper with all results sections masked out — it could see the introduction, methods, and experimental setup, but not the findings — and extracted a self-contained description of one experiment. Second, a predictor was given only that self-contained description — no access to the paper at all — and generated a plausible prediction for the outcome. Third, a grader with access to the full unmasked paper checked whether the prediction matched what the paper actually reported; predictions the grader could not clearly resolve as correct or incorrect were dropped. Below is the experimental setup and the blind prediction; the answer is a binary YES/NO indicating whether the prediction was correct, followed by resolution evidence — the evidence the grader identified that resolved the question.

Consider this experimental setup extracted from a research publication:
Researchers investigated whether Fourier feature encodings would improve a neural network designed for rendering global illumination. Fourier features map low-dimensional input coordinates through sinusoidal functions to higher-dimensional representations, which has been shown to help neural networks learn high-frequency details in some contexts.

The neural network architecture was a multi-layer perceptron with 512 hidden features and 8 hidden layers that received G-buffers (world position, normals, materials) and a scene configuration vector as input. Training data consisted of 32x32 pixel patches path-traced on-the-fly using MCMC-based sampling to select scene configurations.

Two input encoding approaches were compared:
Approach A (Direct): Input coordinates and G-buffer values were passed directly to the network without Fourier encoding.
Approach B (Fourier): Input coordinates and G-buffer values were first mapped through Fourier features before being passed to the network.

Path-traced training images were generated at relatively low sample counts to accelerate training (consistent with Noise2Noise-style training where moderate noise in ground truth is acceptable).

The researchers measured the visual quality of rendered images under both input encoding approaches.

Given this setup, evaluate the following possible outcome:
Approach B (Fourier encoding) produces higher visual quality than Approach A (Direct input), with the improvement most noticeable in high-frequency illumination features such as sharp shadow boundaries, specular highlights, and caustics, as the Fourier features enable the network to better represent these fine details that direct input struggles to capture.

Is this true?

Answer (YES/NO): NO